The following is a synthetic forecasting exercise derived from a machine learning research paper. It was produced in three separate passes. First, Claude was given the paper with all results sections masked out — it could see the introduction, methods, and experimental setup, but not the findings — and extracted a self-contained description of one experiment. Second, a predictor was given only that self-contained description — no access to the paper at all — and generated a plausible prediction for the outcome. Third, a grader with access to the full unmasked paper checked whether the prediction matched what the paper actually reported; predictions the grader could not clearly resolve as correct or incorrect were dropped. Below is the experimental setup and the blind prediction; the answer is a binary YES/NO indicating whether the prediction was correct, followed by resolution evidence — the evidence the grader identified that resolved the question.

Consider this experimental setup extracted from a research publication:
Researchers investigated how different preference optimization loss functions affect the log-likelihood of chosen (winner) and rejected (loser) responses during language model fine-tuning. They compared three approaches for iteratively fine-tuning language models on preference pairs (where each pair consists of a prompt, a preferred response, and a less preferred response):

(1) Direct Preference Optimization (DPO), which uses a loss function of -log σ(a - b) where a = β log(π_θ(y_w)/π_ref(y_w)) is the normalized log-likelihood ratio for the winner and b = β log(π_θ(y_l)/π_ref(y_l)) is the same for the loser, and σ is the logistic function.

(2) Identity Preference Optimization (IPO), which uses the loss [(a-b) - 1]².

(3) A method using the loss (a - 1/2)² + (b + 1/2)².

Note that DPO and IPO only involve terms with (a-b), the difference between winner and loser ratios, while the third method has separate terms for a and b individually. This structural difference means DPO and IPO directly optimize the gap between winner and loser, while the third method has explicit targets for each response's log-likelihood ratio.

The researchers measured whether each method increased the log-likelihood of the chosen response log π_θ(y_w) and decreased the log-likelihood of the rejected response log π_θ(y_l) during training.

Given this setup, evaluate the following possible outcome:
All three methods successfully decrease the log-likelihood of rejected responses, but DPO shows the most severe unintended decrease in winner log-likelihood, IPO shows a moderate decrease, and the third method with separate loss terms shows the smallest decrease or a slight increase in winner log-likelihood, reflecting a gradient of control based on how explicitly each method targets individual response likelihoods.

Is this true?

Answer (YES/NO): NO